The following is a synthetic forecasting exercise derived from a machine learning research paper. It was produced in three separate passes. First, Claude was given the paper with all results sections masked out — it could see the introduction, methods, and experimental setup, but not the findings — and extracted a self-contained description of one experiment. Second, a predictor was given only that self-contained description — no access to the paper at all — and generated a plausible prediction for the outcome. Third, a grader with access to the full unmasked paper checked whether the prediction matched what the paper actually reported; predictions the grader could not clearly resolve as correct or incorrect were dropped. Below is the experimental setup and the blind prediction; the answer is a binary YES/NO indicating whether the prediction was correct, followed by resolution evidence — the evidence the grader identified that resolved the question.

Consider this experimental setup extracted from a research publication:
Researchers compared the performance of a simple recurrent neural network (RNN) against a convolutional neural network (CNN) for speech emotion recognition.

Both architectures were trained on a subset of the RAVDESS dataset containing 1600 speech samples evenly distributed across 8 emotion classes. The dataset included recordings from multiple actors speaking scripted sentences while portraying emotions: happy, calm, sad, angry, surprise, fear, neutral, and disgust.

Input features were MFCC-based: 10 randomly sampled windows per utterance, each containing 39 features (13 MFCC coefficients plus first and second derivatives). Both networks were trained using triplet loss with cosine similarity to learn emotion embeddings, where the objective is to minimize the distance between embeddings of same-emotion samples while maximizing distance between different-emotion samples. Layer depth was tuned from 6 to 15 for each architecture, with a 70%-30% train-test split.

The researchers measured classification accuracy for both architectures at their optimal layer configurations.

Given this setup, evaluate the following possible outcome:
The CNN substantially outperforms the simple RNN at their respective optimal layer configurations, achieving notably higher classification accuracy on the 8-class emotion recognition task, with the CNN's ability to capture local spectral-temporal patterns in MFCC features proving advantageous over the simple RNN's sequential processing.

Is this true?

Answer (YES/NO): NO